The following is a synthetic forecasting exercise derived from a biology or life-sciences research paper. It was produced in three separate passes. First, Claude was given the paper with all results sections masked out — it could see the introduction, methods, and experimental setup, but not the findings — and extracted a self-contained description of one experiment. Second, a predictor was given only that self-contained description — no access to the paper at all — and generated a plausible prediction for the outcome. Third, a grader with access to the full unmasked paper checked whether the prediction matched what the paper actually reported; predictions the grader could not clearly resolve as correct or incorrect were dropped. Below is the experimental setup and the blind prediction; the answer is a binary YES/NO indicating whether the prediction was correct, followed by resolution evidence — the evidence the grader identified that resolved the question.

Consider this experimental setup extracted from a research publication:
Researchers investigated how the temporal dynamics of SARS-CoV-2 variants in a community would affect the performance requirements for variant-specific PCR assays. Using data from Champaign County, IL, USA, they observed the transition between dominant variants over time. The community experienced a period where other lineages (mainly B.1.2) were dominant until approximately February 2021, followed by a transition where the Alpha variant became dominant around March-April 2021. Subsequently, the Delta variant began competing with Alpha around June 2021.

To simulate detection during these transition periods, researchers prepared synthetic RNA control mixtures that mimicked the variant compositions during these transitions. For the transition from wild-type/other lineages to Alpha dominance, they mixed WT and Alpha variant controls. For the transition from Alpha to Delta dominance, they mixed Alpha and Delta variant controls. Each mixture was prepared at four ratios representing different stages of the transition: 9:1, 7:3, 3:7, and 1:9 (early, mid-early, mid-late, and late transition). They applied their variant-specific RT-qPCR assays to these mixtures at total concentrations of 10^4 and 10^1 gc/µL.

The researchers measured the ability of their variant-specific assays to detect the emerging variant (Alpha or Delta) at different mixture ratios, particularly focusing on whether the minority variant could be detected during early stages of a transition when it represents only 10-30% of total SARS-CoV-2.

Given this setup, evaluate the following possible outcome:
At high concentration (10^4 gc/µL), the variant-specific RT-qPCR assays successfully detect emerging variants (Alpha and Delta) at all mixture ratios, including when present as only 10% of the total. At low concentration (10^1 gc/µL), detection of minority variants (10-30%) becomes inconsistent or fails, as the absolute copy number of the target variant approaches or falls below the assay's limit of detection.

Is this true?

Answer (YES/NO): YES